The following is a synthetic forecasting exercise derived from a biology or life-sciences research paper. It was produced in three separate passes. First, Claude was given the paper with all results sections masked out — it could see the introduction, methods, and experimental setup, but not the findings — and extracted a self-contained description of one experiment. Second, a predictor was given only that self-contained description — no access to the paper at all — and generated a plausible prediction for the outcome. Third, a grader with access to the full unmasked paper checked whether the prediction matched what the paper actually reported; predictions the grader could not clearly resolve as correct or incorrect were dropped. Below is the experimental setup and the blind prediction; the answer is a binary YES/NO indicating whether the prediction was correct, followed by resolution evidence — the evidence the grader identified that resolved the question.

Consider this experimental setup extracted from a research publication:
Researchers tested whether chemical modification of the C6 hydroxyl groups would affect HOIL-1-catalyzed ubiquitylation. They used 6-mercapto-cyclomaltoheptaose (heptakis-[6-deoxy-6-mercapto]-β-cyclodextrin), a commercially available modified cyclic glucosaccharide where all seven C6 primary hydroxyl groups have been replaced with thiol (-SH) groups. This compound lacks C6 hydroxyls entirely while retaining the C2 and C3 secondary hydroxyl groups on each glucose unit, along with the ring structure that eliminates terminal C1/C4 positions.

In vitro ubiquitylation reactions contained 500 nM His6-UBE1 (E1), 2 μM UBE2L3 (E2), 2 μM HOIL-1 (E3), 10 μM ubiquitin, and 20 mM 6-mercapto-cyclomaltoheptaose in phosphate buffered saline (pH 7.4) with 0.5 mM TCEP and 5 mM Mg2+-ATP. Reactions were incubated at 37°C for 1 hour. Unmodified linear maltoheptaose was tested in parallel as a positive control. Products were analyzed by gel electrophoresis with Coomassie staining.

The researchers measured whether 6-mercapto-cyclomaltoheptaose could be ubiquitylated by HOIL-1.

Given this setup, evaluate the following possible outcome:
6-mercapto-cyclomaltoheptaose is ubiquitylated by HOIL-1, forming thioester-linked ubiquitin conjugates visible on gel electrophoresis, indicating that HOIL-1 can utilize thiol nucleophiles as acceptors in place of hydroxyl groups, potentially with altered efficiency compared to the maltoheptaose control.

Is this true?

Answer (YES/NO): NO